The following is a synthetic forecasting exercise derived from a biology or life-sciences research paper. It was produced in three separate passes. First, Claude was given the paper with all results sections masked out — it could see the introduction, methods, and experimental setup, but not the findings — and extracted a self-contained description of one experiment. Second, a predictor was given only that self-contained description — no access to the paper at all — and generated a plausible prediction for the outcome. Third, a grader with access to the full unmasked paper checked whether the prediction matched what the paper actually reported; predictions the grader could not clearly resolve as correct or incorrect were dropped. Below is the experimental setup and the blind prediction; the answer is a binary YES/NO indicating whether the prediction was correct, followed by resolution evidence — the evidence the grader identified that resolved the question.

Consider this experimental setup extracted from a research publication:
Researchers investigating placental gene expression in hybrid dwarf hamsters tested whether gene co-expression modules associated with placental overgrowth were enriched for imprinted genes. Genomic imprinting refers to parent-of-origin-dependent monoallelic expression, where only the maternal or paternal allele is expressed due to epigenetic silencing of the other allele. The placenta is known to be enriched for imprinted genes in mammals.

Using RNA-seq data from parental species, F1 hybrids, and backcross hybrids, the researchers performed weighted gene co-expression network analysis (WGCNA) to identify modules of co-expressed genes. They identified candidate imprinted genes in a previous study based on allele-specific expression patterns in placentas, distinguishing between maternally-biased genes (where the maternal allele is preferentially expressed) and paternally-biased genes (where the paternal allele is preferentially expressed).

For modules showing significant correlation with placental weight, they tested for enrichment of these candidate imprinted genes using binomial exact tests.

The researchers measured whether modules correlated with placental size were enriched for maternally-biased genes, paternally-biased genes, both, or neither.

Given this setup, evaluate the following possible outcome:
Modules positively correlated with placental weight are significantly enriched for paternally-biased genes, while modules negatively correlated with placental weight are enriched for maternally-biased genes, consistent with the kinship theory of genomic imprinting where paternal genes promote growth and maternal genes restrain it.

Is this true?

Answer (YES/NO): NO